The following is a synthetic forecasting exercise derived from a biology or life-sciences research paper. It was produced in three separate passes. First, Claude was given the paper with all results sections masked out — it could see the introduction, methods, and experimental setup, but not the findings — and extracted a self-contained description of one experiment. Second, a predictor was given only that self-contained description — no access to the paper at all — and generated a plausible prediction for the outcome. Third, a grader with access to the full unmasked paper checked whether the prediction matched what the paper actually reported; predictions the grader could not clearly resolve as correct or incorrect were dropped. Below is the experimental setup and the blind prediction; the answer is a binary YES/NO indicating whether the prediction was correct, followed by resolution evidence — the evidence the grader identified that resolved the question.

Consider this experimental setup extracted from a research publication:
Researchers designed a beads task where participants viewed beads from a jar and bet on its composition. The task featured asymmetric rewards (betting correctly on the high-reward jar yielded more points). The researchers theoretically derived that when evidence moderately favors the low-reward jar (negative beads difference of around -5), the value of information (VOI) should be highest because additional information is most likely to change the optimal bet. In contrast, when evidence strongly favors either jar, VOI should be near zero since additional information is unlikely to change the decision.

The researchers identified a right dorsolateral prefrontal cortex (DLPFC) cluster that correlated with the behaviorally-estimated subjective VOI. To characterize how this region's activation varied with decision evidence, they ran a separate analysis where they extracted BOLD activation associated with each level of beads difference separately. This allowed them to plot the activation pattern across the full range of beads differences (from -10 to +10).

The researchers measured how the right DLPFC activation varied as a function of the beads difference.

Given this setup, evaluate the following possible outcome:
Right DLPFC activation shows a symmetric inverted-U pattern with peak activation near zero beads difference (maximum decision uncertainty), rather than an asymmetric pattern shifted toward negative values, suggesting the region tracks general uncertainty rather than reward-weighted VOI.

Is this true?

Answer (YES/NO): NO